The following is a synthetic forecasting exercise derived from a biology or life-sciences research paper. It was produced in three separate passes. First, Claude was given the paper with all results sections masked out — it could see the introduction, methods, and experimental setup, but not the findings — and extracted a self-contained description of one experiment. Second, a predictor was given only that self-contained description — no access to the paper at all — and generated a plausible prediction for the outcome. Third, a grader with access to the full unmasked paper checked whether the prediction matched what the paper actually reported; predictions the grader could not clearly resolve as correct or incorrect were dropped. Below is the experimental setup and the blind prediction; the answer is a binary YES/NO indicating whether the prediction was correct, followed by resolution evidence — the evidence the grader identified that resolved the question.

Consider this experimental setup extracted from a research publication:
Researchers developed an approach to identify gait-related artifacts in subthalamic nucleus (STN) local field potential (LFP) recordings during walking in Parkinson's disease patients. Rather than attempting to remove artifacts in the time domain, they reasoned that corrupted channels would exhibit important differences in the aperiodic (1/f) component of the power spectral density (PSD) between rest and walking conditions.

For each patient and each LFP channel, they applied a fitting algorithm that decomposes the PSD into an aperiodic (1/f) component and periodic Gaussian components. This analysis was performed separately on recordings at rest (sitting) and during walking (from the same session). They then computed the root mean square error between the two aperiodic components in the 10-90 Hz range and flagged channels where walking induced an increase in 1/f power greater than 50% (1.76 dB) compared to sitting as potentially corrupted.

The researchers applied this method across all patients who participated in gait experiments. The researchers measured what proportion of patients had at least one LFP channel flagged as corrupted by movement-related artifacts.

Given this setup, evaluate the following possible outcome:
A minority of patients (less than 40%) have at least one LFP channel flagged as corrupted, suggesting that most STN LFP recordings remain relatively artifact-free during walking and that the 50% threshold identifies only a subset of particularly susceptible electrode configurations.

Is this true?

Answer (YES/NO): NO